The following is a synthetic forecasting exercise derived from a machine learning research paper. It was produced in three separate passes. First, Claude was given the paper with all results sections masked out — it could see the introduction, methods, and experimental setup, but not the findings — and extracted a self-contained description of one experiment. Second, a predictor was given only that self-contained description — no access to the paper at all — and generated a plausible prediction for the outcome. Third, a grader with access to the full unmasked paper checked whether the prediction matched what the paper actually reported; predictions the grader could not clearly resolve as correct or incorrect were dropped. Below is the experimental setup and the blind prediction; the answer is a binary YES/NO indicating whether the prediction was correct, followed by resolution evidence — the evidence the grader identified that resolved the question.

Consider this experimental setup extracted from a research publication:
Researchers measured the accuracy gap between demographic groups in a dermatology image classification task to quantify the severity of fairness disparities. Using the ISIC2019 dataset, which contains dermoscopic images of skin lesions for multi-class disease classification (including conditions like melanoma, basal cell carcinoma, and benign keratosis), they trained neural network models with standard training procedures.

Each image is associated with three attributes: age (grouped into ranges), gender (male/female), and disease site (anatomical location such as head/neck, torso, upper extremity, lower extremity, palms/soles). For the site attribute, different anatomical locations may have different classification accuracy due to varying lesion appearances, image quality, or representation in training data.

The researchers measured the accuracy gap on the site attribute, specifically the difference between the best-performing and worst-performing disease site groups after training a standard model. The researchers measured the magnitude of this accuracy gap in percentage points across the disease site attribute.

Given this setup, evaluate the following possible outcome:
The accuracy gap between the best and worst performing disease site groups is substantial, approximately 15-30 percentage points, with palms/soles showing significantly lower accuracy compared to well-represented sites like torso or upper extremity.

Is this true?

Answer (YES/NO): NO